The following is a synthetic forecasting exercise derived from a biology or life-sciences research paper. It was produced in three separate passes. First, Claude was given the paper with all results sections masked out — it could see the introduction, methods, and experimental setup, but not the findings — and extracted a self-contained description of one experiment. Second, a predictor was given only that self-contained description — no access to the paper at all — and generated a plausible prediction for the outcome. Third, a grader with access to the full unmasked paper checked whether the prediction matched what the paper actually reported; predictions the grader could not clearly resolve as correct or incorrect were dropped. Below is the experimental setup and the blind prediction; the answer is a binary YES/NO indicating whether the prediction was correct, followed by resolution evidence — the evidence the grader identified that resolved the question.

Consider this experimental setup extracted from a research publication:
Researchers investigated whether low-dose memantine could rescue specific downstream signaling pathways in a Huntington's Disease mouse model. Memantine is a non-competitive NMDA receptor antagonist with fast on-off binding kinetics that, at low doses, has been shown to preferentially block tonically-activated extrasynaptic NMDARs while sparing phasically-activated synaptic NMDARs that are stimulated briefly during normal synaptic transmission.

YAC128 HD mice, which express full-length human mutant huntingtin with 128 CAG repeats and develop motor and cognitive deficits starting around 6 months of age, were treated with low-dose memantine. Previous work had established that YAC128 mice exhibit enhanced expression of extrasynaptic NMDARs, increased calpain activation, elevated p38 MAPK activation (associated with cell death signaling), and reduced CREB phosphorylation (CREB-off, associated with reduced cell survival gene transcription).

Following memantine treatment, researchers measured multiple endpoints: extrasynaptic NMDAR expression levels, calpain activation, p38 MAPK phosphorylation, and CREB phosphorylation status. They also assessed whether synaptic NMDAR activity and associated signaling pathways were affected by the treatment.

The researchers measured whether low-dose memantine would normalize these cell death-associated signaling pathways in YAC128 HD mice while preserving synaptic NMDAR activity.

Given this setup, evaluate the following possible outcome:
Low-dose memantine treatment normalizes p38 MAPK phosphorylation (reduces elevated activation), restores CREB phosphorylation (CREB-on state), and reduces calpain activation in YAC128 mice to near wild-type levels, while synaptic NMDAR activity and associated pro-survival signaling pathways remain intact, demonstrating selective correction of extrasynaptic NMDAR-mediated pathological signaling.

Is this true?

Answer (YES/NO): YES